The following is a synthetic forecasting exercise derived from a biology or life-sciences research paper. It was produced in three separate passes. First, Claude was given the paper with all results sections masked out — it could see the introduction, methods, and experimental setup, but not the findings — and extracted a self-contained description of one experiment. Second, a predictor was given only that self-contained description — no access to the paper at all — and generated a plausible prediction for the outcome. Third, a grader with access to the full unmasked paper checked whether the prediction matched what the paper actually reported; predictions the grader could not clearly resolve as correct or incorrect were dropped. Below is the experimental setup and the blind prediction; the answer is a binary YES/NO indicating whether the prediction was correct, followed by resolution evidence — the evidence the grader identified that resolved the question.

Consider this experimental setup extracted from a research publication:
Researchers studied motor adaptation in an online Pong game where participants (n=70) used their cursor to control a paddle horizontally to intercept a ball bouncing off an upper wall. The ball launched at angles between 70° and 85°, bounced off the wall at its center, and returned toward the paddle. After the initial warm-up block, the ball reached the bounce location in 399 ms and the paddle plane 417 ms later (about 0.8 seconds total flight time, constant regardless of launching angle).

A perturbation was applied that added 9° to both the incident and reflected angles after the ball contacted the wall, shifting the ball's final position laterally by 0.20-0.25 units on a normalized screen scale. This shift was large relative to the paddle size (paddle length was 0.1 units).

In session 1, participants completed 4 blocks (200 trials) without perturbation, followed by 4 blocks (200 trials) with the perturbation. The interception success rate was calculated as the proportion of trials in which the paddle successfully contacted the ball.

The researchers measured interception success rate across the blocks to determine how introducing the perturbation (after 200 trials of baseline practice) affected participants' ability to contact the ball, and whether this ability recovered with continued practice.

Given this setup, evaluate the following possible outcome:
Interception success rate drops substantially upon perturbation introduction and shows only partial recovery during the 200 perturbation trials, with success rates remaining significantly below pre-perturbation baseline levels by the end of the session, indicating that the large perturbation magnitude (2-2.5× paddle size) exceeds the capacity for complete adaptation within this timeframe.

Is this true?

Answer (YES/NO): YES